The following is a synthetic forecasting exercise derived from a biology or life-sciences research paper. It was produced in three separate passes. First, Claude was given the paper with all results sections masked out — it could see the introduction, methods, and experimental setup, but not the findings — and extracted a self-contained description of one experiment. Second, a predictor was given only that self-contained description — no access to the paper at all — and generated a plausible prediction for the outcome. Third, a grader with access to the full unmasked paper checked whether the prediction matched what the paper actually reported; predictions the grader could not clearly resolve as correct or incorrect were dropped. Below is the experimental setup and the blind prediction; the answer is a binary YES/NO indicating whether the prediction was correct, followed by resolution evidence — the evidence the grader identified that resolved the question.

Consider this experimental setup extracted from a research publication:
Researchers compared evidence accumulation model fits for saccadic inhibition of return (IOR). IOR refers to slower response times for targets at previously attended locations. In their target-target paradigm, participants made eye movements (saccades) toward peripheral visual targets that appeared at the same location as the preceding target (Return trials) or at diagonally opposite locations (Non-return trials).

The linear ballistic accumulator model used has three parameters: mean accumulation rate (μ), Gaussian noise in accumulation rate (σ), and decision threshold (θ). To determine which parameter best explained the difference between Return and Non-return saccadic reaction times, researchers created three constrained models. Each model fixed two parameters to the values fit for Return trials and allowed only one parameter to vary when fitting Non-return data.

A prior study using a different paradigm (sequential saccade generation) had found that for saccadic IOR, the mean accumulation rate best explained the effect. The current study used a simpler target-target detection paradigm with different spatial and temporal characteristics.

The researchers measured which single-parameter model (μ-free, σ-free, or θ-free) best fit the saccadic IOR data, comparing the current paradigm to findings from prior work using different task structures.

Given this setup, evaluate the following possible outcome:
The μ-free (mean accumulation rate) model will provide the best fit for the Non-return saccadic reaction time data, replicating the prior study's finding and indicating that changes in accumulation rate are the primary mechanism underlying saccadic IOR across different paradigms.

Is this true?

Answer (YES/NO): NO